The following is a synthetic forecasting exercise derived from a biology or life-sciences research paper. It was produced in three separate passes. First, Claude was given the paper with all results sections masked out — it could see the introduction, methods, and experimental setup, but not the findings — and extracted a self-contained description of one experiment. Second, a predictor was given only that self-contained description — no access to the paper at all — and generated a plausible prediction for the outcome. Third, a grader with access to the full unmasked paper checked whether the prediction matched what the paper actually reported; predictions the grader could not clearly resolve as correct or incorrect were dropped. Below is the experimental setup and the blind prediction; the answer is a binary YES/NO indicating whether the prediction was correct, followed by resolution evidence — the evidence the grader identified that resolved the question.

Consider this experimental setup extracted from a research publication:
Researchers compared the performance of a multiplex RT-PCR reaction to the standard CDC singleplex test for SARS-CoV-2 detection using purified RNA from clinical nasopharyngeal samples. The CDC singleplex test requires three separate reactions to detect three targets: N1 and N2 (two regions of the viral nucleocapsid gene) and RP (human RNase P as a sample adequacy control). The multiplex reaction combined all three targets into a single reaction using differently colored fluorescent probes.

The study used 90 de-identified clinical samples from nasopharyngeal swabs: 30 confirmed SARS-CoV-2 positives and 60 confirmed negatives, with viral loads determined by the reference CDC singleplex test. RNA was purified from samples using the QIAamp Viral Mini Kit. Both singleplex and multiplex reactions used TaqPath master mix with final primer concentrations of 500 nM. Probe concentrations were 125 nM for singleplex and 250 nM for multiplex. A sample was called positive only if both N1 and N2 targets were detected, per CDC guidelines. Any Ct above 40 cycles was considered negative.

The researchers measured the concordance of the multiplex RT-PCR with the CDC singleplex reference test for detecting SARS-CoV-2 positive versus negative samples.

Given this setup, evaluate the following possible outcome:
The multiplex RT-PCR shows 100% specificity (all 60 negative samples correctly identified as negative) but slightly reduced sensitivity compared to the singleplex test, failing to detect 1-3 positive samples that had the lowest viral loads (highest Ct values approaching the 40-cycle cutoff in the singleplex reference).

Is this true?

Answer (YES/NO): NO